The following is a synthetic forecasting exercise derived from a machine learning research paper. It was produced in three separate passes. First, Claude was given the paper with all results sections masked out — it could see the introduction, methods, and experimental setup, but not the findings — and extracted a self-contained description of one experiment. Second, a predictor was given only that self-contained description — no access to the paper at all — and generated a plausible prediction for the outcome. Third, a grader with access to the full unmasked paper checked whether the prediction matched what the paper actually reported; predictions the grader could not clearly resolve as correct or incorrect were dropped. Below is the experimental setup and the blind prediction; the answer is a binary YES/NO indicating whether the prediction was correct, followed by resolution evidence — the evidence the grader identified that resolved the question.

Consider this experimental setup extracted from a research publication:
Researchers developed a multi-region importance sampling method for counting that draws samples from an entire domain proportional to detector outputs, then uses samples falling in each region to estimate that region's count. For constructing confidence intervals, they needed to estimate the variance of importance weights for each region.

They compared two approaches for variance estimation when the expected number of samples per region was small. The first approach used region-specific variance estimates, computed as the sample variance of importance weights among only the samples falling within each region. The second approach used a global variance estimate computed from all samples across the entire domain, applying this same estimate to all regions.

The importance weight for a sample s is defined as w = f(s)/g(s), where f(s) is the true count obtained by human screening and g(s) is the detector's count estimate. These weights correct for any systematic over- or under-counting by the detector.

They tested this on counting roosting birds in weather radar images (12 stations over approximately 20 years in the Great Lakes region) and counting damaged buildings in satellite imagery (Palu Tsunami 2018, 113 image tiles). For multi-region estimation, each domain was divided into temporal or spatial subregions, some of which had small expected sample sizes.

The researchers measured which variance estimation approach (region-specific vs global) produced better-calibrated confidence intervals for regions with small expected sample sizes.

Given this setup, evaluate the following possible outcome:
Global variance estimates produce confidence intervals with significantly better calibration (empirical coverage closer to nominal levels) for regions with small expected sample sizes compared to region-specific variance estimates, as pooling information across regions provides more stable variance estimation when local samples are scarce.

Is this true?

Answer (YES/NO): YES